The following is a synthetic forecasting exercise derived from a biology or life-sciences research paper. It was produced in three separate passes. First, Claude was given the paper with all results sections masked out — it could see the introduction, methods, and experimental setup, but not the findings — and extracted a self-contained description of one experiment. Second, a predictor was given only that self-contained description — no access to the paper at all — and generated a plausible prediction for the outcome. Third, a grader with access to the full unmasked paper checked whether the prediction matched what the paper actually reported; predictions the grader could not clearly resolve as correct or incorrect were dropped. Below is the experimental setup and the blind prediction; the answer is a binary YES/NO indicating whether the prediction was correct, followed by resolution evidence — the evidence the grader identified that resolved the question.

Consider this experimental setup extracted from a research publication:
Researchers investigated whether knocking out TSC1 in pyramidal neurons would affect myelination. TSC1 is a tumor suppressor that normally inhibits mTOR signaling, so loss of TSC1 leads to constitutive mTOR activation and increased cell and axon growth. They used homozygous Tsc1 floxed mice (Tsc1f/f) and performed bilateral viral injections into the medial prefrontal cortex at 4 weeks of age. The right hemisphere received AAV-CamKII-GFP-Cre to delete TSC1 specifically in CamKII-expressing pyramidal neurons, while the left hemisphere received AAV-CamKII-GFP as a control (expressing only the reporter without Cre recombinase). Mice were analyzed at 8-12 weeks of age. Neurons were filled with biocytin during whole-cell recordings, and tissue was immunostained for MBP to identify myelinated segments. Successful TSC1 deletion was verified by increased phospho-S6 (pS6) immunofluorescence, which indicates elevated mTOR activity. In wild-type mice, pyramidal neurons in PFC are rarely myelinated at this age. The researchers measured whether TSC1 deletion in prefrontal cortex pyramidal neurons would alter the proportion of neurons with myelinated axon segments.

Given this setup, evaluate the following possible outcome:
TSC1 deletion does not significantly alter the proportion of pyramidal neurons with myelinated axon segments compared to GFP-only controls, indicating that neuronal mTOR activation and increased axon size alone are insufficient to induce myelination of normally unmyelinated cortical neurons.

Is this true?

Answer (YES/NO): NO